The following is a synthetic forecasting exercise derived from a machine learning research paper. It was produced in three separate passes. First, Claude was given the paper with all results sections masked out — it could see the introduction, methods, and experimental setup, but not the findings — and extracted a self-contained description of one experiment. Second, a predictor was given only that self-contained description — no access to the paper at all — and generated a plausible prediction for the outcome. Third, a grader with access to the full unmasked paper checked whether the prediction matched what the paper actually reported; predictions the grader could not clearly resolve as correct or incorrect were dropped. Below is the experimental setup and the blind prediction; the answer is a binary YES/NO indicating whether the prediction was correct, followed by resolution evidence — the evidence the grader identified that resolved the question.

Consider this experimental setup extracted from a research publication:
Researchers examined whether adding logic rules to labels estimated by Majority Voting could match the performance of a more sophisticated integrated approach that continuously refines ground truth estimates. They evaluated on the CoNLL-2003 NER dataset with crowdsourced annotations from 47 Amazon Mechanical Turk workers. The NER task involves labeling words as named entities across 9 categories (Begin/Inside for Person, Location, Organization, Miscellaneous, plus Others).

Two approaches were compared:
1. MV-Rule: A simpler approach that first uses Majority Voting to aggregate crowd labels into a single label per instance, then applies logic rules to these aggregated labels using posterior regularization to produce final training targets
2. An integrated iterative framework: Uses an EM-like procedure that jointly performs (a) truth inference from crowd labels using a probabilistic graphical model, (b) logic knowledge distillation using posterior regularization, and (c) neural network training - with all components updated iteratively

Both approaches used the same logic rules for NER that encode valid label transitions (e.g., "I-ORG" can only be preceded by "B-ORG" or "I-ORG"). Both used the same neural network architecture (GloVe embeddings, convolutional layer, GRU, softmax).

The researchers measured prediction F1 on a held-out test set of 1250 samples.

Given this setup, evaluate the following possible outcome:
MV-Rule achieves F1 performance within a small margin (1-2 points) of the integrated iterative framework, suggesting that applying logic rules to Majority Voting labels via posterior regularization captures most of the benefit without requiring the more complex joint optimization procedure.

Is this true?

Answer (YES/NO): NO